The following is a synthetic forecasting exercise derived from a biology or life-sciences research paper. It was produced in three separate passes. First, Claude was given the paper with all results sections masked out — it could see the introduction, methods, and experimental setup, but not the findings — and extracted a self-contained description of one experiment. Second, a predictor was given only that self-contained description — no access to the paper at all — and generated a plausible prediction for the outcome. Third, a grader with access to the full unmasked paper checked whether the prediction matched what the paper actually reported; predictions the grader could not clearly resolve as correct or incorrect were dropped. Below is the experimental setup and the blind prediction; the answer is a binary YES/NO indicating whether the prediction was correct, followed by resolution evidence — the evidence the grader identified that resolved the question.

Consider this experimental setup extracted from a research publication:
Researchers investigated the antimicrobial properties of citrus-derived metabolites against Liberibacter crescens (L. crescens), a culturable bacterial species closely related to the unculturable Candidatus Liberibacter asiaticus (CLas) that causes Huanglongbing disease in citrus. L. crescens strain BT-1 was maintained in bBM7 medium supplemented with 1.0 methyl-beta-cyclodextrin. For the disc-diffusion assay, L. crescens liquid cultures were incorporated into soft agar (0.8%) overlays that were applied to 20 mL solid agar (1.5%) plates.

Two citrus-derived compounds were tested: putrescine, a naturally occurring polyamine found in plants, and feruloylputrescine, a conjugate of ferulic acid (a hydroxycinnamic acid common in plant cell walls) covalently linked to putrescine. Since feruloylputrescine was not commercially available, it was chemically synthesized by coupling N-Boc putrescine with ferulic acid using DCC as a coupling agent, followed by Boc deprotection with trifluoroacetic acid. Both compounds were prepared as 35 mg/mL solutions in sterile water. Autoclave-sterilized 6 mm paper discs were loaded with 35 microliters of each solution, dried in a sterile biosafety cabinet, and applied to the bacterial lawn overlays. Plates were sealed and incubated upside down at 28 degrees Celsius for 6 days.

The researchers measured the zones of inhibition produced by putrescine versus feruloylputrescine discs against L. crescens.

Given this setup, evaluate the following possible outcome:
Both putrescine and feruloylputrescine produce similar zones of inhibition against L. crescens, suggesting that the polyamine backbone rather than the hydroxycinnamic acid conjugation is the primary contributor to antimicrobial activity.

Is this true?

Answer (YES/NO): NO